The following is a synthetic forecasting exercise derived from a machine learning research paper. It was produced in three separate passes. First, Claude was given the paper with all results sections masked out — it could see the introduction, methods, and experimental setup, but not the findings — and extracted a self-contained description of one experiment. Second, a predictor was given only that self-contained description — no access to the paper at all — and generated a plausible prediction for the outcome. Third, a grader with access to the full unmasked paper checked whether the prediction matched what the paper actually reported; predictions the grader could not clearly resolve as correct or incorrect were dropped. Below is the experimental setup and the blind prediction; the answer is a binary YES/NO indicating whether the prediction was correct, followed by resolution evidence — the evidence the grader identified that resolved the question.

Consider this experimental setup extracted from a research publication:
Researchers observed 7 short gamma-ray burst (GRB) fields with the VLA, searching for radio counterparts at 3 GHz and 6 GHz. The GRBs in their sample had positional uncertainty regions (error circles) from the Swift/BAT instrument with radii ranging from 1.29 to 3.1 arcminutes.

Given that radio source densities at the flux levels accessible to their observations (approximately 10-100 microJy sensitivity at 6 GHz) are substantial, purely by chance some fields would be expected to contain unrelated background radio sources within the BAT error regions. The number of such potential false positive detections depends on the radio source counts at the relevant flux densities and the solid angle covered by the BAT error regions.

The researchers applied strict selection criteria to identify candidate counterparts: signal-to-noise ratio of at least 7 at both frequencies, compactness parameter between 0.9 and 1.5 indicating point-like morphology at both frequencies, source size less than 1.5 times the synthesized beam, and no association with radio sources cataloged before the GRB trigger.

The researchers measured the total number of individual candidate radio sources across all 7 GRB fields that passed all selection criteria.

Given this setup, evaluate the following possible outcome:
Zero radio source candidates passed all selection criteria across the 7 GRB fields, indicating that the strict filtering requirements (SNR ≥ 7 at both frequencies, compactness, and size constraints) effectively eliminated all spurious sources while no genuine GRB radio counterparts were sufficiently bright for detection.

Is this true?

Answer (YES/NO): NO